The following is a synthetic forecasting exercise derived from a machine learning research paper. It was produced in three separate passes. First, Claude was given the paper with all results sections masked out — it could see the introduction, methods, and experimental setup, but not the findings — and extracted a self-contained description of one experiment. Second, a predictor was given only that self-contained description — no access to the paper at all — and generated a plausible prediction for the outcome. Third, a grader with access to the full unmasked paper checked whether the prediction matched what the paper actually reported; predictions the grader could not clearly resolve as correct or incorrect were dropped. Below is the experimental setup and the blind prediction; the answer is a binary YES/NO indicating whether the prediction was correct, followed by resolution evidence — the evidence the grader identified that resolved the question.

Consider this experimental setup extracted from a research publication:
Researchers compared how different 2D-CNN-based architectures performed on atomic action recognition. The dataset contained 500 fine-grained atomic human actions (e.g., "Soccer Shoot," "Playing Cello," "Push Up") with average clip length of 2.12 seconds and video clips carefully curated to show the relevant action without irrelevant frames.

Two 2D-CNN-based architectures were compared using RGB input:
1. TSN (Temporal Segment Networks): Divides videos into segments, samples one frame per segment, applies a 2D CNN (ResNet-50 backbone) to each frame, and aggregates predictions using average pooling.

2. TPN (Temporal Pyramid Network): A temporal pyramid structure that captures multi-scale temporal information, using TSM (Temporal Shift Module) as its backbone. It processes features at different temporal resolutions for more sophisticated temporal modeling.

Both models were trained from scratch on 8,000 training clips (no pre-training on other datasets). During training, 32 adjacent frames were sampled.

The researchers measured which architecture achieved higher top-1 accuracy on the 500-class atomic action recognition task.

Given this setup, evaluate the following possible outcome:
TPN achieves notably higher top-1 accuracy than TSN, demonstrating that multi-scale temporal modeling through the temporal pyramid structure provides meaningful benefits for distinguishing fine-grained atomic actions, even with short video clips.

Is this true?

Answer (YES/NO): NO